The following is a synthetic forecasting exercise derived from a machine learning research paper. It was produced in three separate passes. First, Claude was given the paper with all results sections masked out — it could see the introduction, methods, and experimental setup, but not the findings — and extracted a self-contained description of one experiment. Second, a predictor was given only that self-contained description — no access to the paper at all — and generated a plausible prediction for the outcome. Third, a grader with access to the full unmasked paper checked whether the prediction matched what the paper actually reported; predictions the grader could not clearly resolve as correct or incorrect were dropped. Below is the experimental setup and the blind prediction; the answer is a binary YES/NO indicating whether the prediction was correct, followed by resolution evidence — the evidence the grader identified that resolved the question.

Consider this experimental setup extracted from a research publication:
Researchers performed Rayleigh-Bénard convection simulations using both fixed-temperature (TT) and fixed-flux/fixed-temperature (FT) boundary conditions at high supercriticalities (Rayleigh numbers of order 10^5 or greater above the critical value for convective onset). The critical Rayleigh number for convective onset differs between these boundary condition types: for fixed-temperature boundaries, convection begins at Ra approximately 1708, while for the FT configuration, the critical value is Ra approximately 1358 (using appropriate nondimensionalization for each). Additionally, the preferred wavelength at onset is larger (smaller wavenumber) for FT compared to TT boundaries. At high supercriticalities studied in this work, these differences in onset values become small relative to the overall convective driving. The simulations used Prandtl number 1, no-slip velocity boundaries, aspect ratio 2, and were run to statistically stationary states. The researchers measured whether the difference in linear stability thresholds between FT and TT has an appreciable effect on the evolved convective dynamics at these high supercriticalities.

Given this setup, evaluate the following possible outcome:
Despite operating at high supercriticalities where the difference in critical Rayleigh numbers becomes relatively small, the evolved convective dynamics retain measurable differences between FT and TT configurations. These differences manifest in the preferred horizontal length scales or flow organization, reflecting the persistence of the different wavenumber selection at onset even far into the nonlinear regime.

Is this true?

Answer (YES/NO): NO